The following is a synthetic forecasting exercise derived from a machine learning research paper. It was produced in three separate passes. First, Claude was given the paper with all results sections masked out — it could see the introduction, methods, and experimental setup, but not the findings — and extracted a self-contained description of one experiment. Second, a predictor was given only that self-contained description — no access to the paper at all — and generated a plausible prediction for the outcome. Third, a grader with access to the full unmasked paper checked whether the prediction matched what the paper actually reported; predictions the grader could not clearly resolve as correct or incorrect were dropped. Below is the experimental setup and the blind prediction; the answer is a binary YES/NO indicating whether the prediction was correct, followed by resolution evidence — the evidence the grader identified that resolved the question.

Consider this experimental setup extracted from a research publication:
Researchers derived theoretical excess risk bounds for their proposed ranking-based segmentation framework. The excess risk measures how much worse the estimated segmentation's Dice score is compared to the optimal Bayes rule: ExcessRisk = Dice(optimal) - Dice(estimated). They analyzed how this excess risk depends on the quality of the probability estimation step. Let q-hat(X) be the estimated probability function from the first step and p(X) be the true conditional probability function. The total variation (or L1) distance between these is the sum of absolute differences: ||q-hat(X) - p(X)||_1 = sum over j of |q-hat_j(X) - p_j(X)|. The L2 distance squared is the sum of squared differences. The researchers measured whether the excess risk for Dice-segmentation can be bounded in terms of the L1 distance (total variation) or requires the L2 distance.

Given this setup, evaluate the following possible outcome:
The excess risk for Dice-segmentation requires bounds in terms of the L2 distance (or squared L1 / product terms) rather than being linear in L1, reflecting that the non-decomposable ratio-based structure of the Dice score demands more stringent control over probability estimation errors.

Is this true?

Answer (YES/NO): NO